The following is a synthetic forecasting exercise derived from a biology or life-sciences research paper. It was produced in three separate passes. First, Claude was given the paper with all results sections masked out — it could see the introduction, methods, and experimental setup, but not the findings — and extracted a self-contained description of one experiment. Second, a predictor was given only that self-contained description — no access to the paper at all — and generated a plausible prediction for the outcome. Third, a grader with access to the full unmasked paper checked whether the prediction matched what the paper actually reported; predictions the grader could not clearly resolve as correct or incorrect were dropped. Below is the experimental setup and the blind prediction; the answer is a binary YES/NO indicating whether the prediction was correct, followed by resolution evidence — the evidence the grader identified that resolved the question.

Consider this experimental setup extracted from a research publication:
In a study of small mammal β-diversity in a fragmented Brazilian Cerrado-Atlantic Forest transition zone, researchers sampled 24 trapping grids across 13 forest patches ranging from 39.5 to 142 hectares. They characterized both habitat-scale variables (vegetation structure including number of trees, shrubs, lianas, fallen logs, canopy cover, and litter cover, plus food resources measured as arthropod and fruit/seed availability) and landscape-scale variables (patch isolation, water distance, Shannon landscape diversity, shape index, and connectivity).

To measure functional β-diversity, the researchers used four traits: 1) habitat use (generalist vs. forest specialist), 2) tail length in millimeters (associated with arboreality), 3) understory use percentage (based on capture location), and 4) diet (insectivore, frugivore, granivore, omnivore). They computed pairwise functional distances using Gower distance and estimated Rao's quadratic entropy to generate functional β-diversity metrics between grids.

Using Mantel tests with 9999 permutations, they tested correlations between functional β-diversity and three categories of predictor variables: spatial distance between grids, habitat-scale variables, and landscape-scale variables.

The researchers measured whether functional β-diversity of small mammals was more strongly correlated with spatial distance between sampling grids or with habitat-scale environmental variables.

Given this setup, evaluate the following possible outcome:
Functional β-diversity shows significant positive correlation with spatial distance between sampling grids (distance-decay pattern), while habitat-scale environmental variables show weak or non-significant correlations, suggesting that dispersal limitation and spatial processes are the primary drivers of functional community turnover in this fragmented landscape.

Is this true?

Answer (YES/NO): NO